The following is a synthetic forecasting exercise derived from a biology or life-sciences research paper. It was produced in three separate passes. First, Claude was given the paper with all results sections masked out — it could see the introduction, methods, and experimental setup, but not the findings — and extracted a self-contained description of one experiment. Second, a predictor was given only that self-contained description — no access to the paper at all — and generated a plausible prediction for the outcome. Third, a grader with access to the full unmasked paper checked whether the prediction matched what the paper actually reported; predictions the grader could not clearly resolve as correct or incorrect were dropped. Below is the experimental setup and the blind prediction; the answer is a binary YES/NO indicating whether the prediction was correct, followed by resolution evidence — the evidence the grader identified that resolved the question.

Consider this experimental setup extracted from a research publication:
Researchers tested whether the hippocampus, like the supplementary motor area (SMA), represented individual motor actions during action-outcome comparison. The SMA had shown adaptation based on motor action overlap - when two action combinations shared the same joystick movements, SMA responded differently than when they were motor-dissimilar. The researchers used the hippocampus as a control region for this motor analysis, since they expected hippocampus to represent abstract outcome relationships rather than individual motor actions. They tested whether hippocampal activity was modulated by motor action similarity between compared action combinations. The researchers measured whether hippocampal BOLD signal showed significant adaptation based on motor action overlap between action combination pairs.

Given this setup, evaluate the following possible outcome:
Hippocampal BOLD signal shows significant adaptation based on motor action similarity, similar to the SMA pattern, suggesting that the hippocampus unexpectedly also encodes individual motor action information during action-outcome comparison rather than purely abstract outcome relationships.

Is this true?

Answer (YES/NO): NO